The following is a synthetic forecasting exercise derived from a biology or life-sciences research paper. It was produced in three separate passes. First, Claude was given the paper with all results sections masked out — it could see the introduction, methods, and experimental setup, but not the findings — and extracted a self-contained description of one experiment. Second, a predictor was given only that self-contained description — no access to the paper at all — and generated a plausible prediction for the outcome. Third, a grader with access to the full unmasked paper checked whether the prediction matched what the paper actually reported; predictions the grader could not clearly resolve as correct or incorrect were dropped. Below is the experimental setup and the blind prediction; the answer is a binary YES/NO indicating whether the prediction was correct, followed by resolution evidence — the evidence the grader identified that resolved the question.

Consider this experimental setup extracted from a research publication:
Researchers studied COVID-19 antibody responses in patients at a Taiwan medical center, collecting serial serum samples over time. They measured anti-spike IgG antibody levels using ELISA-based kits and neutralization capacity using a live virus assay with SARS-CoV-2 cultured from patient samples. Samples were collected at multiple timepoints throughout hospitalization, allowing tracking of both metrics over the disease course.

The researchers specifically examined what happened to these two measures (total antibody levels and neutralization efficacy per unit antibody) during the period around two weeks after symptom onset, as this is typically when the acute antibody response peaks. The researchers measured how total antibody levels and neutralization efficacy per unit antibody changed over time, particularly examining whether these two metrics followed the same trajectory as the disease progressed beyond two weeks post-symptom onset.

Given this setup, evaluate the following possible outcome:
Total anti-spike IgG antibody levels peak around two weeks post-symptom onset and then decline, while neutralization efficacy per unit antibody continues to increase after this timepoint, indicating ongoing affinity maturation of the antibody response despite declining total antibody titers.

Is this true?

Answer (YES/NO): YES